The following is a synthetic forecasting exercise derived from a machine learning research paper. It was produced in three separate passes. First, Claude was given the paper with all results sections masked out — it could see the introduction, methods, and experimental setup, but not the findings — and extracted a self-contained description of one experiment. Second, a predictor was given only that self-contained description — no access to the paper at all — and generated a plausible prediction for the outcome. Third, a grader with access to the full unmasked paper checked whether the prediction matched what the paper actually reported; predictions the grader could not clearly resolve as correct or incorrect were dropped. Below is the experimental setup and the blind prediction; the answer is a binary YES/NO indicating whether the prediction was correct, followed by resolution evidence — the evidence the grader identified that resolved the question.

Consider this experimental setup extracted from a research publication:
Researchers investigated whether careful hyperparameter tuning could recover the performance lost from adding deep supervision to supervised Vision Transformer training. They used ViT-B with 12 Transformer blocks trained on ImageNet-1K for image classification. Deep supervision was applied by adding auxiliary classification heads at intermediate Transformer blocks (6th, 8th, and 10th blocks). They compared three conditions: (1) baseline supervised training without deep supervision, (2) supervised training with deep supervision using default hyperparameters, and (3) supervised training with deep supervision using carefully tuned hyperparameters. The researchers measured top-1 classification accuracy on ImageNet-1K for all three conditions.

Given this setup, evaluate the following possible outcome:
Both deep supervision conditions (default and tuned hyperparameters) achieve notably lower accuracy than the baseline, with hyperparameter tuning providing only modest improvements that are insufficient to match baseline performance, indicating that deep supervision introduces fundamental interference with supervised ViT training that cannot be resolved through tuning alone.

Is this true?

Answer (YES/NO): NO